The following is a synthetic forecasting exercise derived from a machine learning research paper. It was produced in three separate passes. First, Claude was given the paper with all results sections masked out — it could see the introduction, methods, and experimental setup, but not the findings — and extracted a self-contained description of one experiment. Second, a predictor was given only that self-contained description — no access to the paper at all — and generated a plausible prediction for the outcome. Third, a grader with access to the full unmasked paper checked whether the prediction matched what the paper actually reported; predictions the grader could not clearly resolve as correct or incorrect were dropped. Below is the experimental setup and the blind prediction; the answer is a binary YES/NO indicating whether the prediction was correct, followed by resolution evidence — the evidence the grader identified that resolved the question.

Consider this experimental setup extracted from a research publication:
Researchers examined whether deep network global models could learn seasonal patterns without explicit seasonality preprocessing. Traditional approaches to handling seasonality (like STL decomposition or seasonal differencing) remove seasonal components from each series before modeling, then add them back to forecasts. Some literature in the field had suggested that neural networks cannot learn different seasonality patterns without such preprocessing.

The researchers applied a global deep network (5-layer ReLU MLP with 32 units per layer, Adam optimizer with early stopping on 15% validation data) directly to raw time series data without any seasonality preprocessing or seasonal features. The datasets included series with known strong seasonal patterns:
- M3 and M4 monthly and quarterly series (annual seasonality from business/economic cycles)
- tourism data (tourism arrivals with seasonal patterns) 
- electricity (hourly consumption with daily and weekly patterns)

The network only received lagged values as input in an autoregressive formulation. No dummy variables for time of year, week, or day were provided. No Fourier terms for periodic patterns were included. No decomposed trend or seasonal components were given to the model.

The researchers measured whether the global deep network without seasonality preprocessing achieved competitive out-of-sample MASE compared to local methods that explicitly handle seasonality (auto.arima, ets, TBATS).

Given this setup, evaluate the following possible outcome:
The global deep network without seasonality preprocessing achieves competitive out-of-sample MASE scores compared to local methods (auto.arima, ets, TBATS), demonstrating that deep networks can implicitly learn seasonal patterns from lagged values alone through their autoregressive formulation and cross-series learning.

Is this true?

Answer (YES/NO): YES